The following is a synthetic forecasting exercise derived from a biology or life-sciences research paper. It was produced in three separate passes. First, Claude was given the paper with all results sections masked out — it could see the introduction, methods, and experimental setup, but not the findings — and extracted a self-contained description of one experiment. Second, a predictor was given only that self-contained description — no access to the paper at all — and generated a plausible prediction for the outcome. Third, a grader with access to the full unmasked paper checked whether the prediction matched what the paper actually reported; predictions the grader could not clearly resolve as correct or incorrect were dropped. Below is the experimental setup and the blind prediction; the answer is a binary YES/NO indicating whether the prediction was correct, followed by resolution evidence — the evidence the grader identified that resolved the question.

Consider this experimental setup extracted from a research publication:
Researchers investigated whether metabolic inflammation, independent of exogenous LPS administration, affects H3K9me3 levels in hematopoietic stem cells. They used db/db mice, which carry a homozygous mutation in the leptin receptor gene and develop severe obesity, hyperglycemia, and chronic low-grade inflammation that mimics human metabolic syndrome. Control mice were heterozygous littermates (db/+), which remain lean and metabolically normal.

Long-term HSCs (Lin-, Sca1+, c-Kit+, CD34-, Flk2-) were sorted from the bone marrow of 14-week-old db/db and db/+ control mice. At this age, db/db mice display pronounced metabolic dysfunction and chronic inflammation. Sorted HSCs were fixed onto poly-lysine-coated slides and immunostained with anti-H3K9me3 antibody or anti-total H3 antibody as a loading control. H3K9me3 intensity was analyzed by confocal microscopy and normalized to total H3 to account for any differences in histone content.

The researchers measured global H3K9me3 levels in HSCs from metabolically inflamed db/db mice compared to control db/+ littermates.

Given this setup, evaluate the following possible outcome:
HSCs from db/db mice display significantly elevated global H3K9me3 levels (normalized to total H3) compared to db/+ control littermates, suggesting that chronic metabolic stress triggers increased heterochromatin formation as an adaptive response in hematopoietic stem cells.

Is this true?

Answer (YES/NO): NO